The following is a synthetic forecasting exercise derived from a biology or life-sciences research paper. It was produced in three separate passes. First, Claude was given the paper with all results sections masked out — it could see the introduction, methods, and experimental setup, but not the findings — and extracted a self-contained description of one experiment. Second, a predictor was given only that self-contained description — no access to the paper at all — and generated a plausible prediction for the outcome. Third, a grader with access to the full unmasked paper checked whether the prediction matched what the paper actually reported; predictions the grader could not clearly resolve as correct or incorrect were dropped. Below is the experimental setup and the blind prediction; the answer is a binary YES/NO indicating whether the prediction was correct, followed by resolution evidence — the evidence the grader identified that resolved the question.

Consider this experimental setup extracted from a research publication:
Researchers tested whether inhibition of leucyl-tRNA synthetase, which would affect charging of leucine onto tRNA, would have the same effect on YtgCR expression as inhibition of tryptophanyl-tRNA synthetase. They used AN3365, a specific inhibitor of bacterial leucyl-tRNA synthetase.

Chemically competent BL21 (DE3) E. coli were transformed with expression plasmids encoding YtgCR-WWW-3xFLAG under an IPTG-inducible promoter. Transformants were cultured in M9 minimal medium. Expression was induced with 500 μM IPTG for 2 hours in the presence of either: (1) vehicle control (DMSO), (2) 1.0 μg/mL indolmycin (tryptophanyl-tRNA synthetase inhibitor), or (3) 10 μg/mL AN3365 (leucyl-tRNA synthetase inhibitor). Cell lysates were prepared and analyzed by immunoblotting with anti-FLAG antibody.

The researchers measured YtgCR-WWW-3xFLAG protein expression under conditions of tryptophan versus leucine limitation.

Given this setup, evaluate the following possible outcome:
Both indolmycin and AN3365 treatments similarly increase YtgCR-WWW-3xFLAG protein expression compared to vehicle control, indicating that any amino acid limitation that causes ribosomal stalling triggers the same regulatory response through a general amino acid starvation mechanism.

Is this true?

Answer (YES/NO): NO